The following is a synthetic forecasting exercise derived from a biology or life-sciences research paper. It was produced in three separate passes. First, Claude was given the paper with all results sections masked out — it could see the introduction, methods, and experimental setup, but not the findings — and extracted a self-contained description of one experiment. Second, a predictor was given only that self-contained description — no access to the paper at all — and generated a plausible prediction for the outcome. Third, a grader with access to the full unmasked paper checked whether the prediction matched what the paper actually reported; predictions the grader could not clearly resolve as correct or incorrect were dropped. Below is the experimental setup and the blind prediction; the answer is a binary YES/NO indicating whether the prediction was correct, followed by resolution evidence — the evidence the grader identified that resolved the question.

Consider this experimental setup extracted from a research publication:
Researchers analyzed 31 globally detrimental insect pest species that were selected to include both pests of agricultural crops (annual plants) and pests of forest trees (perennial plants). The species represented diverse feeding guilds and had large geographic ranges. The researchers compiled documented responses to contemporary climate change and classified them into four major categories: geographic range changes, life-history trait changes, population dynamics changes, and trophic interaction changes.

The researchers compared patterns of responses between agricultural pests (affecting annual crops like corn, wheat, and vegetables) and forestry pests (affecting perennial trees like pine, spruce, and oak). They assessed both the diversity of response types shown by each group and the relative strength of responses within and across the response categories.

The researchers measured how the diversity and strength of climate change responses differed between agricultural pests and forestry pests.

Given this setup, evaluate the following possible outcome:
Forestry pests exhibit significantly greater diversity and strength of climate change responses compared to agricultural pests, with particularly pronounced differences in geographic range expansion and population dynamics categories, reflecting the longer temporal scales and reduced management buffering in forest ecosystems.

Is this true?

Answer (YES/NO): NO